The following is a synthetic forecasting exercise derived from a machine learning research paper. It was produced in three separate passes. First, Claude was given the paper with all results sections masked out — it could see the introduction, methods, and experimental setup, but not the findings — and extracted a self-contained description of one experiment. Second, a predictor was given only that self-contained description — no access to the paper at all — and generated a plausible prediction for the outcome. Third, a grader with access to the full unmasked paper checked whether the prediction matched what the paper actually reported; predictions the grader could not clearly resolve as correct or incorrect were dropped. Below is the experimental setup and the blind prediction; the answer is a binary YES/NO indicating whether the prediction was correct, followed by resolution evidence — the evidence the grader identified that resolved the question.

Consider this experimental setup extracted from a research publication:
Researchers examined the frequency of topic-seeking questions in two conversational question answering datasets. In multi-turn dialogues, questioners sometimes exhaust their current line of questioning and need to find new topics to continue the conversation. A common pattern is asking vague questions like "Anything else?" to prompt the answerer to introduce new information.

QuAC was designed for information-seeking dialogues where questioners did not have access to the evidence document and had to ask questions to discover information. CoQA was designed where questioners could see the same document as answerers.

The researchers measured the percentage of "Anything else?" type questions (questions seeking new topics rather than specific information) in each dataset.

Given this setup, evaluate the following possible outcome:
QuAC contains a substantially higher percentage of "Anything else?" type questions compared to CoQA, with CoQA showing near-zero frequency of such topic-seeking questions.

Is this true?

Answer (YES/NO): NO